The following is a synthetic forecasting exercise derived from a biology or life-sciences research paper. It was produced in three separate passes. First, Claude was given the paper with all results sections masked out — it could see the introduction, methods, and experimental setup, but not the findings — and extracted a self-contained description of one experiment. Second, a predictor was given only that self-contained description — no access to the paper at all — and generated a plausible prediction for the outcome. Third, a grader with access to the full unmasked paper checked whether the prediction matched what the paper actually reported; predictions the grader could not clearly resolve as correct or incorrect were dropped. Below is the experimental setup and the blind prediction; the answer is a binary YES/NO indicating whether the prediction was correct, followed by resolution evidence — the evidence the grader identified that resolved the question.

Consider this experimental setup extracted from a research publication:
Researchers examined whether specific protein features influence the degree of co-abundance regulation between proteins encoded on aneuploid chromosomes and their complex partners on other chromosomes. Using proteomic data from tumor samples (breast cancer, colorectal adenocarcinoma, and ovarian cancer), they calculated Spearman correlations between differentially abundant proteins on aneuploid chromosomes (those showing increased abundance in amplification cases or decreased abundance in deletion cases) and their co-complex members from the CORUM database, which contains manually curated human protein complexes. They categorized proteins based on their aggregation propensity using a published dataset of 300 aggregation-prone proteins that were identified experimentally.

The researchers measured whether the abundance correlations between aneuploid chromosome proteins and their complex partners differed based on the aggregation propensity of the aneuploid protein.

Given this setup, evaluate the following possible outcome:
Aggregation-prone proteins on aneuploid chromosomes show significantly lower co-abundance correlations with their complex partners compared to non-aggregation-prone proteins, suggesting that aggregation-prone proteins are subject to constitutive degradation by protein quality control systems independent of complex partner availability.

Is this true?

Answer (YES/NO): NO